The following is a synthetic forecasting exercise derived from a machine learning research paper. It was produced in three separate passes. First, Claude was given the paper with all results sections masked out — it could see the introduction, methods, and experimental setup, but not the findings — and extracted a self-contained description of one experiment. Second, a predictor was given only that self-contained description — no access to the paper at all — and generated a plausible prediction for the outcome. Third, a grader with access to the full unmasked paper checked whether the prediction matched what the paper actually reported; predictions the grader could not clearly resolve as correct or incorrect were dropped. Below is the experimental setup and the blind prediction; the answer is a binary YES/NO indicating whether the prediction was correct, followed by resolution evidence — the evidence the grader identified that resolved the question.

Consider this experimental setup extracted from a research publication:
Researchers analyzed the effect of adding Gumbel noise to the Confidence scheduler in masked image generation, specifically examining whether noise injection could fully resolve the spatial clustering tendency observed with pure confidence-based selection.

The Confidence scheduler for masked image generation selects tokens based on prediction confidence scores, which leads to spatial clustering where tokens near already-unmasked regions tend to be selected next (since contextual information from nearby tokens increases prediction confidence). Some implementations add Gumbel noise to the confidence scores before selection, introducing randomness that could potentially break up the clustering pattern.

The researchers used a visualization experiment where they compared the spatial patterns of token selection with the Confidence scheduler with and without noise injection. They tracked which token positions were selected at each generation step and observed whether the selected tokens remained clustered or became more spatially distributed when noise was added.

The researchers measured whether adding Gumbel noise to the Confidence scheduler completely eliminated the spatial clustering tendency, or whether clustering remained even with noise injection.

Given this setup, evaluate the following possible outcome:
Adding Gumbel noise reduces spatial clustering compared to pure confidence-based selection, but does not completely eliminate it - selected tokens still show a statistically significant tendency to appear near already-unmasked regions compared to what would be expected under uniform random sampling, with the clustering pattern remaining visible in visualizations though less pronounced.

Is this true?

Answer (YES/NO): YES